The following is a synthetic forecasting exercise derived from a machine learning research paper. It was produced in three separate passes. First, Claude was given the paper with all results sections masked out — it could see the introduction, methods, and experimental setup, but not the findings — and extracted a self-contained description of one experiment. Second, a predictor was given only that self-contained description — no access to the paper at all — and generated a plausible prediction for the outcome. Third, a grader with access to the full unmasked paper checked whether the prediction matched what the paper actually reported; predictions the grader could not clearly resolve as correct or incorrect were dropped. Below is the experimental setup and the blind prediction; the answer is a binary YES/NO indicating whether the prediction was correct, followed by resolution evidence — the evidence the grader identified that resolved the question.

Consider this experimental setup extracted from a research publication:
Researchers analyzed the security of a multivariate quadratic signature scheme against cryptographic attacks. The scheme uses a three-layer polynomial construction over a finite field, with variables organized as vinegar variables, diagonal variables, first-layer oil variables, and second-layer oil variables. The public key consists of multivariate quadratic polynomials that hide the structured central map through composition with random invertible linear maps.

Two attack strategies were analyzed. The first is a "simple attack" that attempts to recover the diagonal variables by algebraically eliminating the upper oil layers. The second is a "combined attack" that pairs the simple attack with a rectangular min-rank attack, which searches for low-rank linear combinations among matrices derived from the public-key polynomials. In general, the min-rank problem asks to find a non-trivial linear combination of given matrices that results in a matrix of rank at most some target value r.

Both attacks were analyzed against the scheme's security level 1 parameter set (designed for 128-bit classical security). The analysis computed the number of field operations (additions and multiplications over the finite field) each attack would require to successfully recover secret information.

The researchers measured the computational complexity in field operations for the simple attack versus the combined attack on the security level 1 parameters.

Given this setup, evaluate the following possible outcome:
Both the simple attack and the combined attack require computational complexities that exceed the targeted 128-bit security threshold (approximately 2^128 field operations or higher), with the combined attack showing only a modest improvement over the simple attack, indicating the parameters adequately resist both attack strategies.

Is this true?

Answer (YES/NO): NO